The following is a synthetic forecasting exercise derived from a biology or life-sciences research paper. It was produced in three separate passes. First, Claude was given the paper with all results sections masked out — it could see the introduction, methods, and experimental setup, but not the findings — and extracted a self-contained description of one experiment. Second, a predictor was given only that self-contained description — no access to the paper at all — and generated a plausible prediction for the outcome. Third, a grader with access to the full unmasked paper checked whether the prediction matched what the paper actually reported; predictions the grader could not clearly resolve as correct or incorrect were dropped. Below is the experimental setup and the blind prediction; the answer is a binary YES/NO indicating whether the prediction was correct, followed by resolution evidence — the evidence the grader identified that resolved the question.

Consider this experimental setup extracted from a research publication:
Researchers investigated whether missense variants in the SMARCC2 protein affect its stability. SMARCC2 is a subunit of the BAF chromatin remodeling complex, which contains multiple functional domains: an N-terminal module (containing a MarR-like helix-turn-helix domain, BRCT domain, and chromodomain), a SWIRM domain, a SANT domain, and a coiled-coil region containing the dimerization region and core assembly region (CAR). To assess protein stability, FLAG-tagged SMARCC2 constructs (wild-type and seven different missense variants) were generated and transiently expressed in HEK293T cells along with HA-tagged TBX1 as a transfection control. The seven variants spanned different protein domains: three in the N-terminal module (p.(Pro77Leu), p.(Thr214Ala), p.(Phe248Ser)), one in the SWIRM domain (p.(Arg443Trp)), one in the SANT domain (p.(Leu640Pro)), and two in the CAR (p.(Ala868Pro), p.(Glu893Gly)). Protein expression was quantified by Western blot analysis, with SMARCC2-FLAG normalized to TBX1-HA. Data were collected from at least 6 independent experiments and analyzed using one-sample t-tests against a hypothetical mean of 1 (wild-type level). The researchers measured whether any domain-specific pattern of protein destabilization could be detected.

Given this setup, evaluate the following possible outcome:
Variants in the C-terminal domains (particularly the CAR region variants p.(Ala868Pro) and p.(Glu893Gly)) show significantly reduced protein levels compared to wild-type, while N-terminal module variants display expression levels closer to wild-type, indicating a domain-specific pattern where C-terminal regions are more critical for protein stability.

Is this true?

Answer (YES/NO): NO